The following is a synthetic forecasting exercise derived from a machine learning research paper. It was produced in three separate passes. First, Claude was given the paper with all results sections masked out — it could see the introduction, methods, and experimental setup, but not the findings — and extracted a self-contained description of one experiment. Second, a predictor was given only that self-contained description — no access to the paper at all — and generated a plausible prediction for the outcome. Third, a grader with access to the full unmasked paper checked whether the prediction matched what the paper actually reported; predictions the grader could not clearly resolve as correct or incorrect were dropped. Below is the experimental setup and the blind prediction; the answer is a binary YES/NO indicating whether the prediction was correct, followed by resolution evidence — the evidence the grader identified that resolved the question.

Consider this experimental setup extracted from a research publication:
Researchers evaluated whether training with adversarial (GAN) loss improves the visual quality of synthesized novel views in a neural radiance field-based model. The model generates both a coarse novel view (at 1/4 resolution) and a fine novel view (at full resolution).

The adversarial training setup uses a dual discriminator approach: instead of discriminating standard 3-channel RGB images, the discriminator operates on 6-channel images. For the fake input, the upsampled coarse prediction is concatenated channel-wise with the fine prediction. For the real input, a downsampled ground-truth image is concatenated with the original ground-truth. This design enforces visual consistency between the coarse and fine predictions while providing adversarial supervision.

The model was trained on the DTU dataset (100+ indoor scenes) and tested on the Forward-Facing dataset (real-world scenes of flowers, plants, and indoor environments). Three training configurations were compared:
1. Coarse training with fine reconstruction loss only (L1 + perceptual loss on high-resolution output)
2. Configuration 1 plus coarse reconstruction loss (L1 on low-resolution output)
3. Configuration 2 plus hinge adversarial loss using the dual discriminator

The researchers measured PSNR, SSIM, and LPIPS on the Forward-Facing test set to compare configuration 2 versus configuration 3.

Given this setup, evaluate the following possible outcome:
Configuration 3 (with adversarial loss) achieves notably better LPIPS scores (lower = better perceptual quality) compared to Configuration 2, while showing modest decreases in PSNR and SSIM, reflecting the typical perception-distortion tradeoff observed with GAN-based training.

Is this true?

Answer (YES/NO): NO